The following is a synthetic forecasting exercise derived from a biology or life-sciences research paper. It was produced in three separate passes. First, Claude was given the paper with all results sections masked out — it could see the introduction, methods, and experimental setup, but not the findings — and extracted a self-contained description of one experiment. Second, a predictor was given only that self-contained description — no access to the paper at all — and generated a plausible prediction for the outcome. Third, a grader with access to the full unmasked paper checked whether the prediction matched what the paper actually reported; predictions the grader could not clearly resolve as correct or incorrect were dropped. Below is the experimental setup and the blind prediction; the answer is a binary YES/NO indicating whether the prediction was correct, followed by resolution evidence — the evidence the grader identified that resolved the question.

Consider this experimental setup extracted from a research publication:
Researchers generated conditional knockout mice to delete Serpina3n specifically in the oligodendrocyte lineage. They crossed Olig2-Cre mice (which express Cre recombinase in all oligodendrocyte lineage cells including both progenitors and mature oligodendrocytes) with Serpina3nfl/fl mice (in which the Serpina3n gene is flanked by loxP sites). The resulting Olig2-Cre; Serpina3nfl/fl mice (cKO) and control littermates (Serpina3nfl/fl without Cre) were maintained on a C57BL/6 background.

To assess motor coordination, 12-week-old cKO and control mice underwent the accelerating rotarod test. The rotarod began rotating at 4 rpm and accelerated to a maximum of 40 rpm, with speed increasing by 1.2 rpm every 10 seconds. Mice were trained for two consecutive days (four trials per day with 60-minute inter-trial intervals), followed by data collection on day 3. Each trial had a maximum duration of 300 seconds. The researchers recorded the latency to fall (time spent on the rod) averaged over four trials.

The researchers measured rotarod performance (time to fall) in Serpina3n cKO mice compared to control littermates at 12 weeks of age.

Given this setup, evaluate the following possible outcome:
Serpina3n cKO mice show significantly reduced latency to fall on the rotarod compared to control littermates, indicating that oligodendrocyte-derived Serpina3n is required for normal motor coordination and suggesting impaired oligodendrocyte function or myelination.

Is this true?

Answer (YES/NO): NO